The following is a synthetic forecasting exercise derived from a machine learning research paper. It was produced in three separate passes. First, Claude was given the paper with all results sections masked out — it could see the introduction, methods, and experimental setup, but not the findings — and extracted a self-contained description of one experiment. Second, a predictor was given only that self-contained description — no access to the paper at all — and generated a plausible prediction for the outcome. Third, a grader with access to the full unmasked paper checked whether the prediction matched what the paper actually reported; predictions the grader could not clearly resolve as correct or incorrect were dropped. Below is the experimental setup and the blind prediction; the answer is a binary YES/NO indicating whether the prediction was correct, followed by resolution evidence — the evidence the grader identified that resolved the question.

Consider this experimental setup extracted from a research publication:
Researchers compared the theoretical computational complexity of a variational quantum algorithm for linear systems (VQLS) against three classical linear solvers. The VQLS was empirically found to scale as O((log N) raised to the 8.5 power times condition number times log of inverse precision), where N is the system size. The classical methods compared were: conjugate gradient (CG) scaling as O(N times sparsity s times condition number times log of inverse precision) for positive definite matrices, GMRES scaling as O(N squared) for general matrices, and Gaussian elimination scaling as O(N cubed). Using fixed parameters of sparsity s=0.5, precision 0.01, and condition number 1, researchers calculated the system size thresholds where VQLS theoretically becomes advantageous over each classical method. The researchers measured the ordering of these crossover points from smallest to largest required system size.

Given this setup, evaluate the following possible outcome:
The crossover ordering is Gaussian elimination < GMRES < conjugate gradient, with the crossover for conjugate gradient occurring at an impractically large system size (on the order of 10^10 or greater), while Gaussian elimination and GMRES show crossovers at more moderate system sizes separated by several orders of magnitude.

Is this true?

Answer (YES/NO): YES